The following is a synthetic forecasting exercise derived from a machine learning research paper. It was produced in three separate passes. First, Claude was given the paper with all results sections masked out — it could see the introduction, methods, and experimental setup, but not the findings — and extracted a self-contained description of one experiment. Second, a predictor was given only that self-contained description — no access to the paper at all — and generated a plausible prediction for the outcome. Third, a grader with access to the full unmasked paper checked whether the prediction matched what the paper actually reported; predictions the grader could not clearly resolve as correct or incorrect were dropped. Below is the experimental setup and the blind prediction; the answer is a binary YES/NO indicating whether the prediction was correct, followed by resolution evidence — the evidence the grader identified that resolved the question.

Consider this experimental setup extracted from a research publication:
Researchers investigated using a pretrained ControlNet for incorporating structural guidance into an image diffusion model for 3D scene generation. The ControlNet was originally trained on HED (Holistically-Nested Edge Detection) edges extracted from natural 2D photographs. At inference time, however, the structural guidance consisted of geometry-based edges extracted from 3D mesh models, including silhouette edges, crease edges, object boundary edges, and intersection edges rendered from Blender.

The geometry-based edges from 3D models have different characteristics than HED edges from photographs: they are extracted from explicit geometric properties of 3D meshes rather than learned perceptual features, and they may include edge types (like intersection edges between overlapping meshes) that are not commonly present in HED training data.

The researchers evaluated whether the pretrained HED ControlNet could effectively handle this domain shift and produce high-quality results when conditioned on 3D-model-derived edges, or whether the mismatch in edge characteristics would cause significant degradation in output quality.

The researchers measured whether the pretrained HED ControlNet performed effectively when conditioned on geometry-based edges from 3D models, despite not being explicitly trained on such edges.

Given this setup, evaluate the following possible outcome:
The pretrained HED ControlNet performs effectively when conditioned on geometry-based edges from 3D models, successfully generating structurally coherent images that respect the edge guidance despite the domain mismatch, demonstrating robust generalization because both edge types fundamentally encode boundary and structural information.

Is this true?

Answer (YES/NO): YES